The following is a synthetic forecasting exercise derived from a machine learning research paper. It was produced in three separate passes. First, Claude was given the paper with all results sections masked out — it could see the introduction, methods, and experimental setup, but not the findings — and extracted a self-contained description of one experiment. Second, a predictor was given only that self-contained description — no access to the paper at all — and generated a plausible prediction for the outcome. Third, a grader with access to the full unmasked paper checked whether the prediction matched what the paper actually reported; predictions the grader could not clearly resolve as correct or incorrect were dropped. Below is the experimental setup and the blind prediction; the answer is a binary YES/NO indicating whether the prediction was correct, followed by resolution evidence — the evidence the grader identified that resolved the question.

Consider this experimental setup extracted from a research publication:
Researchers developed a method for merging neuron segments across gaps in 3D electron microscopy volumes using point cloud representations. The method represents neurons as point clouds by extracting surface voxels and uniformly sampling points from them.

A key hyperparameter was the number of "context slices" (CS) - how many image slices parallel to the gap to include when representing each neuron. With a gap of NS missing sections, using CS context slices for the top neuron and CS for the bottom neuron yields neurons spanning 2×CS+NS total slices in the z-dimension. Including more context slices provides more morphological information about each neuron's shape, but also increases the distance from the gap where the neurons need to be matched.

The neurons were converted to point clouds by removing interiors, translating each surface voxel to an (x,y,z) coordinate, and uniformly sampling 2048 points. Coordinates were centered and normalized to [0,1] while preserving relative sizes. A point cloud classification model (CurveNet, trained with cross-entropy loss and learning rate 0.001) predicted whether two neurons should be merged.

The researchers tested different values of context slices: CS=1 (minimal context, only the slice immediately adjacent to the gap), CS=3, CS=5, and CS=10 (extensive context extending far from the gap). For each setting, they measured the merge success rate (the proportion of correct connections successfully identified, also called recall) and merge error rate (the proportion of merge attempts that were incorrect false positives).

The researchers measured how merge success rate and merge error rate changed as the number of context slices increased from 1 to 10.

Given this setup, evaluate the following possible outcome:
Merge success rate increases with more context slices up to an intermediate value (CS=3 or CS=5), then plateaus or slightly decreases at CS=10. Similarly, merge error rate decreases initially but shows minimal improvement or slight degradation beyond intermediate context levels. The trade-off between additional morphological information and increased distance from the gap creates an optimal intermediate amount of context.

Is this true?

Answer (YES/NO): NO